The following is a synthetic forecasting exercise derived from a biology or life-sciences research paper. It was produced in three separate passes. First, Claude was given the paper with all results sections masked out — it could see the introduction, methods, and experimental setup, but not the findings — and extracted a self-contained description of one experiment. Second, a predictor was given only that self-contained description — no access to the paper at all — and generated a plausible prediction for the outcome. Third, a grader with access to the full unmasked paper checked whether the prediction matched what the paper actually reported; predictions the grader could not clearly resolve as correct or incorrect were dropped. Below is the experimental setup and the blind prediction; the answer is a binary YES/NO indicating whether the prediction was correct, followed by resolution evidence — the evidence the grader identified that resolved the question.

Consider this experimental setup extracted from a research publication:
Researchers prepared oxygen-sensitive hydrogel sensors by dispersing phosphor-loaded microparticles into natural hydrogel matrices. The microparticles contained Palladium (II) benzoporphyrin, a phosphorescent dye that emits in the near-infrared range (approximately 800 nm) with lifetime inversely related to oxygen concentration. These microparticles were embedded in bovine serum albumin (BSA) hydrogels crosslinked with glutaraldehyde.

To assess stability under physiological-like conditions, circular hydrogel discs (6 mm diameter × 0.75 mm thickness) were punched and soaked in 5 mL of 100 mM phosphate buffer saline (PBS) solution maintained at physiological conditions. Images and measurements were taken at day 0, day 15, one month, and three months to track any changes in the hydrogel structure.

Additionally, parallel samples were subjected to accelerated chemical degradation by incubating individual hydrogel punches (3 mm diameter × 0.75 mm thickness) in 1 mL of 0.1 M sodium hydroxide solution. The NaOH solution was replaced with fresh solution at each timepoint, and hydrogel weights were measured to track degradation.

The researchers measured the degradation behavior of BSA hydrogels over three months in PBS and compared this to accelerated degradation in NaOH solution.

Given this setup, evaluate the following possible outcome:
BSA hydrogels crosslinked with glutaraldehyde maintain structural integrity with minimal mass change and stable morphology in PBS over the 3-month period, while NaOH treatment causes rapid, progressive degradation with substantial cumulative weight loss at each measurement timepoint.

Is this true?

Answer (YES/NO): NO